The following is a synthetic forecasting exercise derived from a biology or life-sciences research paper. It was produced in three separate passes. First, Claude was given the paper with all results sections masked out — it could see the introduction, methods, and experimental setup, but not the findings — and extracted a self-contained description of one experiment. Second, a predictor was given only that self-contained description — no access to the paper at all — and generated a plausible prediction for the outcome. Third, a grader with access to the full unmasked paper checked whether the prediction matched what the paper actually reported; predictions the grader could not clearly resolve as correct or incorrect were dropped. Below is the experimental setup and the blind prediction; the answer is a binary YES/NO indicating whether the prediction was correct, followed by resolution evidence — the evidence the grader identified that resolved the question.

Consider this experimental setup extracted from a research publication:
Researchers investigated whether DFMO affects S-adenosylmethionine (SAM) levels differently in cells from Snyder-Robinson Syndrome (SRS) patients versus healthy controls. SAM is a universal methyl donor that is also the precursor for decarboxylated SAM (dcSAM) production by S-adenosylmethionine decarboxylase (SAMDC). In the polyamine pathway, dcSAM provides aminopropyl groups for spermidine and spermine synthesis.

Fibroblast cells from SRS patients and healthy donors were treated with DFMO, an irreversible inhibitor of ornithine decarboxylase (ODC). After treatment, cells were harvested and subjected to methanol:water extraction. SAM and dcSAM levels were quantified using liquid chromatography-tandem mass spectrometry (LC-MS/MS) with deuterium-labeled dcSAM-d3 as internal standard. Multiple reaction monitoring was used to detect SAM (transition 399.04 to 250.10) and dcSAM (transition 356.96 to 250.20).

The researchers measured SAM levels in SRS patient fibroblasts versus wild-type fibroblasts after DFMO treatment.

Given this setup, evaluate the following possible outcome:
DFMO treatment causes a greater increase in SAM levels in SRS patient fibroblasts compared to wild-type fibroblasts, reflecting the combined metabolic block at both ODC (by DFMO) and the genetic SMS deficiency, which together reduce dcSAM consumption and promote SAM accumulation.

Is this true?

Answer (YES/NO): NO